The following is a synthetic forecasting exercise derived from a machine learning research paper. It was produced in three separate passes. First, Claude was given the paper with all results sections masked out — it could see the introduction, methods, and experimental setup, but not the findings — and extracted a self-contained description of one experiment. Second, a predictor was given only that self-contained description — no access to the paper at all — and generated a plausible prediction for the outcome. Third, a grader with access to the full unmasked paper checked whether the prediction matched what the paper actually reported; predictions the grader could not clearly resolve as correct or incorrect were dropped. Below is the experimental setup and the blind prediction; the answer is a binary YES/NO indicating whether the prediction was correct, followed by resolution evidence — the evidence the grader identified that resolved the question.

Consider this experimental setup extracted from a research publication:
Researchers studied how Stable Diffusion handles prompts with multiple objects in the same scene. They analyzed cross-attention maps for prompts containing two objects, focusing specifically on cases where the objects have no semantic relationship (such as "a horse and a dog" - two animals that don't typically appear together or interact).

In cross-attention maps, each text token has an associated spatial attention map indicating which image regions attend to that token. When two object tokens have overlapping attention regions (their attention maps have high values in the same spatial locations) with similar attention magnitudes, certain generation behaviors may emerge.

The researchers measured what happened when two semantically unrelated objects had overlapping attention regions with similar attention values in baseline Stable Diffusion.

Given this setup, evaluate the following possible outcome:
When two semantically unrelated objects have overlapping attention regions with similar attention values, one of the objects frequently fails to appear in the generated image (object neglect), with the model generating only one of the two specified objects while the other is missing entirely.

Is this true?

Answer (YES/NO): YES